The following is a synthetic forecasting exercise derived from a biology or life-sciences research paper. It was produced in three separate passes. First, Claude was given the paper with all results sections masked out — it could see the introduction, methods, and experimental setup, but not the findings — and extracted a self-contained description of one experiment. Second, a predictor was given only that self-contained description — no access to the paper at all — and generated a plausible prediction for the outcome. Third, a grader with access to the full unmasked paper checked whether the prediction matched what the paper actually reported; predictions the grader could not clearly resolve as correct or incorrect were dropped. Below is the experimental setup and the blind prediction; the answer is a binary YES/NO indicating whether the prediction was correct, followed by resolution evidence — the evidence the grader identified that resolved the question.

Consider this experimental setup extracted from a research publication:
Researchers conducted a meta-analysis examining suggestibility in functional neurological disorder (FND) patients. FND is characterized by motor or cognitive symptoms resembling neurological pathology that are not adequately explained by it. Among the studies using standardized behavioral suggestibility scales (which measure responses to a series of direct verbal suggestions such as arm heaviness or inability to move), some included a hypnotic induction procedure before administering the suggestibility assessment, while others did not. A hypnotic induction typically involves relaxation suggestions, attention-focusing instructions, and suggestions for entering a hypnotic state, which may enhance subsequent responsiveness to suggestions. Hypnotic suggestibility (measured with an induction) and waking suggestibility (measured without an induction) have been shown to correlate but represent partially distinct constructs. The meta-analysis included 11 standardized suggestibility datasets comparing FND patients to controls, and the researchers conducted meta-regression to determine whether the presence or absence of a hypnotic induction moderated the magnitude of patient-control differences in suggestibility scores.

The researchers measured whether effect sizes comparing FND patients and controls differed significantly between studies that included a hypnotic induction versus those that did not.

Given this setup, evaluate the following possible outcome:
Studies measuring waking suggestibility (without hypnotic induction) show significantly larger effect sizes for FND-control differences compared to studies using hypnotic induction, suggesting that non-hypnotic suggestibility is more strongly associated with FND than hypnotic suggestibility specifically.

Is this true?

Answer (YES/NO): NO